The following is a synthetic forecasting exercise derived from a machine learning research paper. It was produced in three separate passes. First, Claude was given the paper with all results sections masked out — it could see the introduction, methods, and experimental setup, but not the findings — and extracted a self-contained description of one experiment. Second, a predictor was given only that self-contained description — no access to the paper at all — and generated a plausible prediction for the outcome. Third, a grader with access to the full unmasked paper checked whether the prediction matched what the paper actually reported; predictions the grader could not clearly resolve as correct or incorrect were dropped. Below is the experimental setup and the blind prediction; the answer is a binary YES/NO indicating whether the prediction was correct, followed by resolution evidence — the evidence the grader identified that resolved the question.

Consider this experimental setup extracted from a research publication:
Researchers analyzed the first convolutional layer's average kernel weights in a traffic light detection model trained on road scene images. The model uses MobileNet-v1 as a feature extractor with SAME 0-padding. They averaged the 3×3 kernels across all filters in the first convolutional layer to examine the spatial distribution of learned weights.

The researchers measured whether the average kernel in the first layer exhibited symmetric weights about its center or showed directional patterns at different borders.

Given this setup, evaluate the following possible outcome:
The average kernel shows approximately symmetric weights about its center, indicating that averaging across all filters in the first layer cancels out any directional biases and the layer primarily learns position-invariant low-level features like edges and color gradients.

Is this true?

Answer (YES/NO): NO